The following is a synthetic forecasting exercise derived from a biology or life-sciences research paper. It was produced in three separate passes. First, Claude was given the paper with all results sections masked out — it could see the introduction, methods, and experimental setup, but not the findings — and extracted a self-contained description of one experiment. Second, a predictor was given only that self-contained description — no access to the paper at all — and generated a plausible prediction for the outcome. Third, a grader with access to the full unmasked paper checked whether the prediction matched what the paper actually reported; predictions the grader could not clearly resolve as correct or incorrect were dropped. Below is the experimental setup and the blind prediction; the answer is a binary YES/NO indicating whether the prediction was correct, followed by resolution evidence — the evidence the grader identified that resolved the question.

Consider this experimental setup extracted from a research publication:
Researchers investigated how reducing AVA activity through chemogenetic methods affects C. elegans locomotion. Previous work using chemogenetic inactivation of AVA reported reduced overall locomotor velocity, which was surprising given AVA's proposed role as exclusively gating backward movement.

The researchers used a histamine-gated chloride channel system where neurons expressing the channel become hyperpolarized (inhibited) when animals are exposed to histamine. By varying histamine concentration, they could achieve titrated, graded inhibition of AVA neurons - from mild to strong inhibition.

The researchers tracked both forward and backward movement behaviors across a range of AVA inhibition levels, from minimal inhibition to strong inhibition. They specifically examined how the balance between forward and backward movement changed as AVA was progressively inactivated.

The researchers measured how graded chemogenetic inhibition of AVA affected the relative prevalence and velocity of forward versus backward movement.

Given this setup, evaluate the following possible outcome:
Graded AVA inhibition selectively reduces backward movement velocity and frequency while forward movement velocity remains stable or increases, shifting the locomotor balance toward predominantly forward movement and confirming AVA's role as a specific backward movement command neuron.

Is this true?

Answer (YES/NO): NO